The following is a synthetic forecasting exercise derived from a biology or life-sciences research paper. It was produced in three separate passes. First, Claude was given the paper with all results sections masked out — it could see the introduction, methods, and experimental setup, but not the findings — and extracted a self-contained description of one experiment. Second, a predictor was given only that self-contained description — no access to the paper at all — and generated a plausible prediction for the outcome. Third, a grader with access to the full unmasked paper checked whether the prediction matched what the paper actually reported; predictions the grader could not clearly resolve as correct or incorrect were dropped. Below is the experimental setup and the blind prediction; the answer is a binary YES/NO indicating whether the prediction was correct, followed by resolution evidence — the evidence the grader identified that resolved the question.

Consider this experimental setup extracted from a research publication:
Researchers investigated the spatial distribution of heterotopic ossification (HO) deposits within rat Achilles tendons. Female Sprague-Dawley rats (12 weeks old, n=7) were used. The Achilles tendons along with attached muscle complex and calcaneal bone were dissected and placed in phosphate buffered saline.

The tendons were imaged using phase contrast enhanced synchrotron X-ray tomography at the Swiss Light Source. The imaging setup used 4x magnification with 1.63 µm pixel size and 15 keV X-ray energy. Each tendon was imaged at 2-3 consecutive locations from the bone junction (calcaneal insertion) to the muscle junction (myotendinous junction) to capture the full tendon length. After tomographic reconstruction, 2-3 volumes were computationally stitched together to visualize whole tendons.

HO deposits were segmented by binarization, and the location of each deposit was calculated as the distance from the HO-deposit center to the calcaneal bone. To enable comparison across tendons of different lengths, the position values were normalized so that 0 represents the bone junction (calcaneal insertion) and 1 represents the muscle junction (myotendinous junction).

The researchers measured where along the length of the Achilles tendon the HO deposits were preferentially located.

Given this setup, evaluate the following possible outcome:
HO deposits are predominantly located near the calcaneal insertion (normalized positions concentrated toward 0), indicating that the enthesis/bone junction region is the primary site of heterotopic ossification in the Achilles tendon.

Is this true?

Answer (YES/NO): YES